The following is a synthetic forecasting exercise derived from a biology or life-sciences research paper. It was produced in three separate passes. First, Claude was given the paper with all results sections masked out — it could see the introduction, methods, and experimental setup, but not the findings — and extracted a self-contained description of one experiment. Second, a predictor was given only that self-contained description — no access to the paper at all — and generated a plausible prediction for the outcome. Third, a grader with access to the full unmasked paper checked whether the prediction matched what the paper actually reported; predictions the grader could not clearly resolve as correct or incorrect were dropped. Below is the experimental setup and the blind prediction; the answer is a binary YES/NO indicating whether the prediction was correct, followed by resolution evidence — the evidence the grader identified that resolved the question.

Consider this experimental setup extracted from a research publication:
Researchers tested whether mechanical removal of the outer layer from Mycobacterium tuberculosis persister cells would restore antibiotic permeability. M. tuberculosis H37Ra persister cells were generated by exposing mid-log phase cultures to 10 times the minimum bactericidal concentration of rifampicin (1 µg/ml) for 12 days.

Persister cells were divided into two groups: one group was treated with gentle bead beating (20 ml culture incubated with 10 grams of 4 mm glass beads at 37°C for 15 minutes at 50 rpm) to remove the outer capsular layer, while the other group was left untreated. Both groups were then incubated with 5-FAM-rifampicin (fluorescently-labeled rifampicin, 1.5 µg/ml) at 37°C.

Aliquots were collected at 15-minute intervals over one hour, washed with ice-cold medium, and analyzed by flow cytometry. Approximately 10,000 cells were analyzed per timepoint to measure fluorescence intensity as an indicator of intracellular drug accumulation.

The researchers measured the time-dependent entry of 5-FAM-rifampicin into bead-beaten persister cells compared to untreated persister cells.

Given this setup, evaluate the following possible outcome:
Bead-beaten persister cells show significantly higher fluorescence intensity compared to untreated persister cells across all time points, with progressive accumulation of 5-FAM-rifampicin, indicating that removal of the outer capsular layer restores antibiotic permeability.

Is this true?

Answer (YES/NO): YES